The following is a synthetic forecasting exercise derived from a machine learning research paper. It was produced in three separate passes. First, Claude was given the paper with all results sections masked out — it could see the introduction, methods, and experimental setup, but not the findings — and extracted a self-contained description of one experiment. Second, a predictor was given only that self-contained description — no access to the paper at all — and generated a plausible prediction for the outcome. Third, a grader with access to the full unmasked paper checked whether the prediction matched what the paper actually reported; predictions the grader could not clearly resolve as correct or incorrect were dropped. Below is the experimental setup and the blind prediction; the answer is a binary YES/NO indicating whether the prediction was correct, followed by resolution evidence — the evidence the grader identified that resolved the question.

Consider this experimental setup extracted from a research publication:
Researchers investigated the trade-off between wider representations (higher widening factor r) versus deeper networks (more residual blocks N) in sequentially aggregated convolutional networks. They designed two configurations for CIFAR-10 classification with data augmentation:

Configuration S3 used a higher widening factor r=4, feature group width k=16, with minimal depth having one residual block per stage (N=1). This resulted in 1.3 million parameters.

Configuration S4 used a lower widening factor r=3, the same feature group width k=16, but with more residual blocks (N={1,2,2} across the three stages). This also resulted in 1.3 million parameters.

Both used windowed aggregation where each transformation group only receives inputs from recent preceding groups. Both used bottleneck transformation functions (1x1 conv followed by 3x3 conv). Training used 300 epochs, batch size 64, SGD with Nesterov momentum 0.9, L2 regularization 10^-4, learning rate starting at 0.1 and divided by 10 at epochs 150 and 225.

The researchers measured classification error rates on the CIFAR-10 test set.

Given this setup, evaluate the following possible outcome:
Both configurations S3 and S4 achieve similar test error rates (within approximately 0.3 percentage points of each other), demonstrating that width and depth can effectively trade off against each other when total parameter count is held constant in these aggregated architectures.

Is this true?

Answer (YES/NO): NO